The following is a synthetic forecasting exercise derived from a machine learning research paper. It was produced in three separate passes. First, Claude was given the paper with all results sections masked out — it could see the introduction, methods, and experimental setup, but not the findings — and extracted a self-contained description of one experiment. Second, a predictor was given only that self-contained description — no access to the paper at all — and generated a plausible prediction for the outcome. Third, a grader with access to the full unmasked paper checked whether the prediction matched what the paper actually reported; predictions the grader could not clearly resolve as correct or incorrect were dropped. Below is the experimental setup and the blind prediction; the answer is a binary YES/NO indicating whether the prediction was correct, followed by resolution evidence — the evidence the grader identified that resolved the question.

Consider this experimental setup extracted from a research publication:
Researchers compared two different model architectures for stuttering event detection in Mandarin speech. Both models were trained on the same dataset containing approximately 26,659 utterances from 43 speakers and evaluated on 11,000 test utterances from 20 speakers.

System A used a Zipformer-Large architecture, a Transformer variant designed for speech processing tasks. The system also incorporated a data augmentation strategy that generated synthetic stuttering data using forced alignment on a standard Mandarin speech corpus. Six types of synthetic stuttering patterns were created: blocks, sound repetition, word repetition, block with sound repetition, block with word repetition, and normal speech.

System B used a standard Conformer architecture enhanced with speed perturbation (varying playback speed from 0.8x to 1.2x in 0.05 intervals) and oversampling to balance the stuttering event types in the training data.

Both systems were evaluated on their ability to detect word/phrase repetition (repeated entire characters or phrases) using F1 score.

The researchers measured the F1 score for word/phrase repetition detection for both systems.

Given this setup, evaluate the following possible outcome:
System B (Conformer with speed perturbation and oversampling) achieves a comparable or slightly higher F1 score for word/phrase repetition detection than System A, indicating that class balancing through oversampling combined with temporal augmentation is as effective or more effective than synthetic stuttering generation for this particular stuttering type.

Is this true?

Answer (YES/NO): NO